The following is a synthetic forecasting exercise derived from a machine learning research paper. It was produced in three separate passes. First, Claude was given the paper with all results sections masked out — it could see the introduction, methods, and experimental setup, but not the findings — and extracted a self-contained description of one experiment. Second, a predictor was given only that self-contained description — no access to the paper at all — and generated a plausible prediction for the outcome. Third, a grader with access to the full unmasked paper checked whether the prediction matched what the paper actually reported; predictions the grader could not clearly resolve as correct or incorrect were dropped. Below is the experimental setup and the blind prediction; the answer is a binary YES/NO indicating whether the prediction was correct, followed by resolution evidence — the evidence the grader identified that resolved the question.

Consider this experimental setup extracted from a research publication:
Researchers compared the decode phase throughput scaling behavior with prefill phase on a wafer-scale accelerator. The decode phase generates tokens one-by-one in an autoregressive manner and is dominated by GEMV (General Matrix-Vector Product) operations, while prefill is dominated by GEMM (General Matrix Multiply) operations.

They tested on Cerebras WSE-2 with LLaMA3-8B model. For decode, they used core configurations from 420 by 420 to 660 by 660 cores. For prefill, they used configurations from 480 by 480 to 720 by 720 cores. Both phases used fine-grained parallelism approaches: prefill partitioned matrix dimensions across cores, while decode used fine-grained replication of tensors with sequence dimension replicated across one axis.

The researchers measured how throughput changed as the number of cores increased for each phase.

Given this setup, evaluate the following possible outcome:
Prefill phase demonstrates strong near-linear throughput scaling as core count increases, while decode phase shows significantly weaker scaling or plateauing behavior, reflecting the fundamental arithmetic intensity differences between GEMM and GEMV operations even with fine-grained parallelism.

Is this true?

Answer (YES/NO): NO